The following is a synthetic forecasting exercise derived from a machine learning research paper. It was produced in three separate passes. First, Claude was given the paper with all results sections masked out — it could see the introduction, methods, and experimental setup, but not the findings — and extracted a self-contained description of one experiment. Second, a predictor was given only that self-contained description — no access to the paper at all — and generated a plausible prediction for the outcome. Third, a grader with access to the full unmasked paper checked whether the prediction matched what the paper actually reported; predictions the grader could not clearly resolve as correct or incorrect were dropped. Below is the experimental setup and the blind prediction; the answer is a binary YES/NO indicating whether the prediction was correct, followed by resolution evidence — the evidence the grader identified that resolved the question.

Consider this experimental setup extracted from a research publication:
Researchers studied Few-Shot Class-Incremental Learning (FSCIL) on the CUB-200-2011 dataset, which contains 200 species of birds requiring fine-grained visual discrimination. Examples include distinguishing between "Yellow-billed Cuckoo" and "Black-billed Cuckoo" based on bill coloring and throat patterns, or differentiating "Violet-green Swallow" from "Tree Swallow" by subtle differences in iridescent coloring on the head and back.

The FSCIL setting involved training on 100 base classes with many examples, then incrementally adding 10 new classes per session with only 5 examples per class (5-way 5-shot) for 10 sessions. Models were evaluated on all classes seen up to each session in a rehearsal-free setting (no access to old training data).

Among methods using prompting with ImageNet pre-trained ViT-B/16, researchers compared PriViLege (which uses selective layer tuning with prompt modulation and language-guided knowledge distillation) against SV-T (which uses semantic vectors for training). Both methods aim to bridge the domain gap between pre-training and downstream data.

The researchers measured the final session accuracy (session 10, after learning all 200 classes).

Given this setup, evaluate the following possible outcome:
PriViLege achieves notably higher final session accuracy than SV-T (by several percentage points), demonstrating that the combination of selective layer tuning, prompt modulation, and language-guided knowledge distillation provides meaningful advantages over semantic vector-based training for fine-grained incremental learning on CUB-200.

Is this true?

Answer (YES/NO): NO